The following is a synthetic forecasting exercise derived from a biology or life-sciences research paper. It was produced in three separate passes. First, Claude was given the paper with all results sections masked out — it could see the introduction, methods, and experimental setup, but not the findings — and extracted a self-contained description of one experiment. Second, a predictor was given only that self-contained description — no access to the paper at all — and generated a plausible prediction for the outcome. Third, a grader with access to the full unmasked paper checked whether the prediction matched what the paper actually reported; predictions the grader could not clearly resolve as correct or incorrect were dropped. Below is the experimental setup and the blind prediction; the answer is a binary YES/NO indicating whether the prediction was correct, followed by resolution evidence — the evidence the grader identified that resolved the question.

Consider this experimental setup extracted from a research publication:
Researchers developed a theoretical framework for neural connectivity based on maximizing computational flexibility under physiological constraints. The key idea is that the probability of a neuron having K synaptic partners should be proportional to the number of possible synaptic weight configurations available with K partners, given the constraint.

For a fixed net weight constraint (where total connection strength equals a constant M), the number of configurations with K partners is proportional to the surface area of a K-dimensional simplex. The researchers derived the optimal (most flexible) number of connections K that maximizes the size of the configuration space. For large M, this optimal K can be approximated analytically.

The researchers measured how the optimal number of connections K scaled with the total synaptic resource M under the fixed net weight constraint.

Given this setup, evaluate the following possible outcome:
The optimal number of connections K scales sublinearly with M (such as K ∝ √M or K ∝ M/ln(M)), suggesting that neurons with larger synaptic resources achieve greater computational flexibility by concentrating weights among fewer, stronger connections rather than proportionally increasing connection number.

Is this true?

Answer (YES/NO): NO